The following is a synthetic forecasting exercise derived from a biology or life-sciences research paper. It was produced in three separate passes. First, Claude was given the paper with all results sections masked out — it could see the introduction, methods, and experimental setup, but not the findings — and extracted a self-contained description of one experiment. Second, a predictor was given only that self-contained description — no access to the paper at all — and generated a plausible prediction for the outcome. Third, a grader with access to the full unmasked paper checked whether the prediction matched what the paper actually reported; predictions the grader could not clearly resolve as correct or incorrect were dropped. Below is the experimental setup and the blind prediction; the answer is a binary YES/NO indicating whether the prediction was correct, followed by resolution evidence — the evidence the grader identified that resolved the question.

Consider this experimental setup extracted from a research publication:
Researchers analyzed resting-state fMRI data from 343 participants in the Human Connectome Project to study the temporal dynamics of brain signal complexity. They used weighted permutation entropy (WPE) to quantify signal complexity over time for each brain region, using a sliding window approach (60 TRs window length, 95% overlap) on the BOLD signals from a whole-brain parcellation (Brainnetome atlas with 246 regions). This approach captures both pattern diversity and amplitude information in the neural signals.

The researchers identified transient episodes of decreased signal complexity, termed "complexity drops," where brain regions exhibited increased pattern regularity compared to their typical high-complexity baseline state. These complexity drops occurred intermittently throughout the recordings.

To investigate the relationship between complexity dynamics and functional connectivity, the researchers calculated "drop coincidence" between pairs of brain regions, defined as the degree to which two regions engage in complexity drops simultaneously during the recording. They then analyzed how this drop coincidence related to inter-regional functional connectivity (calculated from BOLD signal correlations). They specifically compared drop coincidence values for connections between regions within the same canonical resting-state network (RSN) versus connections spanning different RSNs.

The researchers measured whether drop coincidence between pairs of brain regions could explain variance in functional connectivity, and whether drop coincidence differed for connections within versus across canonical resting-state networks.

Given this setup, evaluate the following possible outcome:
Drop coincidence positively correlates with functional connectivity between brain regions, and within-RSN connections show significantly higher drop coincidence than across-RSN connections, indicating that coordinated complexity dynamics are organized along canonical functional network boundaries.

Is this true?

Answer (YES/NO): YES